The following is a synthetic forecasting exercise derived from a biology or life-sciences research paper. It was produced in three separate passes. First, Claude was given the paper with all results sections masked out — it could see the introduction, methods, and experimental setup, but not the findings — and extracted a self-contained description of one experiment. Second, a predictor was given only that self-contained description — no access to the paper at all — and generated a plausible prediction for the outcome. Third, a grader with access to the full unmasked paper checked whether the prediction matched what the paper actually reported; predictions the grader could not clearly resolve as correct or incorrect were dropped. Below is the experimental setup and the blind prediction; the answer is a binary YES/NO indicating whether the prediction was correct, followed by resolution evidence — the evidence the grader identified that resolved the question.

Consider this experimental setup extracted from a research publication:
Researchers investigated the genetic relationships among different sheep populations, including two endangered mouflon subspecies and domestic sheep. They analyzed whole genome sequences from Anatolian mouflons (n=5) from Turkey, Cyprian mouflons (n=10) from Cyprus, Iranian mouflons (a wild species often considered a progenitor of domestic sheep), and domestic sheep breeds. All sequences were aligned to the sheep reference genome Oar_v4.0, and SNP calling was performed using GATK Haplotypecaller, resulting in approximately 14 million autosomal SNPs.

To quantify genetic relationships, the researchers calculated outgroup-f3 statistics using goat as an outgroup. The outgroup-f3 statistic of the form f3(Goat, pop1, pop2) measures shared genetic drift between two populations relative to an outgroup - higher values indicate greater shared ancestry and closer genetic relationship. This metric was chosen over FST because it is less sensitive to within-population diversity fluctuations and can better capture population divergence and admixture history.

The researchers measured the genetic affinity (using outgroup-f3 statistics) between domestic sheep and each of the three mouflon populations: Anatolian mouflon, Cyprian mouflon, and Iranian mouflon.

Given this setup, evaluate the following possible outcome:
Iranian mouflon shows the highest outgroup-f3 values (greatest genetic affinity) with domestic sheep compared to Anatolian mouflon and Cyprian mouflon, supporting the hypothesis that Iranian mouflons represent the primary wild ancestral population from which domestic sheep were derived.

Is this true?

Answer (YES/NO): NO